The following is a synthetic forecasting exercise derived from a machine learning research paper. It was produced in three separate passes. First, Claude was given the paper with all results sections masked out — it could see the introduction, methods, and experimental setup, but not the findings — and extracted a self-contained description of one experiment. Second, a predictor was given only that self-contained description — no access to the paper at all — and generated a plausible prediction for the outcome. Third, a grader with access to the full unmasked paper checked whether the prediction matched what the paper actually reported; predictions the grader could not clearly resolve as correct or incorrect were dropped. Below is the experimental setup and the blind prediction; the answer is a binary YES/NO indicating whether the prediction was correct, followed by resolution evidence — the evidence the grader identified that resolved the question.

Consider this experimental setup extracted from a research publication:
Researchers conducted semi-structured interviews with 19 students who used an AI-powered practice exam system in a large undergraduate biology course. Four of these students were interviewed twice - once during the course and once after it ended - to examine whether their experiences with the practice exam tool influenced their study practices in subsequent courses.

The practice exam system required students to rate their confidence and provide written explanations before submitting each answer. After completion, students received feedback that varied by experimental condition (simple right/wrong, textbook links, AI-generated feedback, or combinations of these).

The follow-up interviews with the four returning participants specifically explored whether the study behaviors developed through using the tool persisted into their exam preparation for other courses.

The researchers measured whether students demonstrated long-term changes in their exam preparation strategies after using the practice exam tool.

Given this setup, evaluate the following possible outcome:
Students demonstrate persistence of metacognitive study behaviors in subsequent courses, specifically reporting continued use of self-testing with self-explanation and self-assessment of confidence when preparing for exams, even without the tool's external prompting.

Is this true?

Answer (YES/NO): YES